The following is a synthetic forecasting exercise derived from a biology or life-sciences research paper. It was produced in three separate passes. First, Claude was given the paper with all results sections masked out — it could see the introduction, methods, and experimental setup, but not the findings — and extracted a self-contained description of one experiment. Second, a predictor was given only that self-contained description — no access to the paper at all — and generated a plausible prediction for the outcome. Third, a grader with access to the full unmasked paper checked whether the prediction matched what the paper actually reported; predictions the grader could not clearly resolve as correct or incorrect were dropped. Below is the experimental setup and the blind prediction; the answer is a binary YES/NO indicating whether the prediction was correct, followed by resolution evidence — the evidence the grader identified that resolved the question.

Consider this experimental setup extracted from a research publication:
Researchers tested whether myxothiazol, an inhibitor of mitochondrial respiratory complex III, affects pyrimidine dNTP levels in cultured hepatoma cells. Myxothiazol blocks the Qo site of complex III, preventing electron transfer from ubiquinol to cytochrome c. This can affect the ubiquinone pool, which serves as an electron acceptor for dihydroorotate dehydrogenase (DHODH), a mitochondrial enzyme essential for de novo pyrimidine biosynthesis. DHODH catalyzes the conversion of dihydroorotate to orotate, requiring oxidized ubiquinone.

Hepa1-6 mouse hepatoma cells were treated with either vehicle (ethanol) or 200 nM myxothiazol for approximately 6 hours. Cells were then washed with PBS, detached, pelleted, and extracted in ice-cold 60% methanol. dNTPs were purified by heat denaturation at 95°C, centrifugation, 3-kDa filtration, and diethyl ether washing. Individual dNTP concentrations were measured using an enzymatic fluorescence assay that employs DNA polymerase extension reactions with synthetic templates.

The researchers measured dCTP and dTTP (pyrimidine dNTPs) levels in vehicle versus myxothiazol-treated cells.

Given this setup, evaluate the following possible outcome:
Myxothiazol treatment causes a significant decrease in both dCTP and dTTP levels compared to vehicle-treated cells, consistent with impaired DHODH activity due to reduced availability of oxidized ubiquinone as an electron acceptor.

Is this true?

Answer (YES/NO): NO